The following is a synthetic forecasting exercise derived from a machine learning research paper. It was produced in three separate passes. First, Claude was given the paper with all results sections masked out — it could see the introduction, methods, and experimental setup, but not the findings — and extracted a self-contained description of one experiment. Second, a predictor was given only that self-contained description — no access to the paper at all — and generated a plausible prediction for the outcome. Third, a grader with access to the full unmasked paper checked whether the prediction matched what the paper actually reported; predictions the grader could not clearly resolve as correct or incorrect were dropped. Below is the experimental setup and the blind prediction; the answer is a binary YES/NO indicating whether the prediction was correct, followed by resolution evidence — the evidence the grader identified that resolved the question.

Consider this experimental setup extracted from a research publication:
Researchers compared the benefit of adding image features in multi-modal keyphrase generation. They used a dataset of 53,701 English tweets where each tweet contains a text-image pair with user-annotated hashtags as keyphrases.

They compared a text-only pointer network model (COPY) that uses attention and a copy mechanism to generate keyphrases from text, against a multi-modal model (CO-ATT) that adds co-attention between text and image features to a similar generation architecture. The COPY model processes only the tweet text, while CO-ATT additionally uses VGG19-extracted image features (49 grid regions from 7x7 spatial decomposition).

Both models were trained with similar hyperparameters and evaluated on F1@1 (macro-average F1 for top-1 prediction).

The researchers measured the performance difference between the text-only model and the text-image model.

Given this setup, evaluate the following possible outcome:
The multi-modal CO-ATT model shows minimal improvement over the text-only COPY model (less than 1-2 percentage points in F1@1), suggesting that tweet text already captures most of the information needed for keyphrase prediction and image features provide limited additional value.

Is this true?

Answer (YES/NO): YES